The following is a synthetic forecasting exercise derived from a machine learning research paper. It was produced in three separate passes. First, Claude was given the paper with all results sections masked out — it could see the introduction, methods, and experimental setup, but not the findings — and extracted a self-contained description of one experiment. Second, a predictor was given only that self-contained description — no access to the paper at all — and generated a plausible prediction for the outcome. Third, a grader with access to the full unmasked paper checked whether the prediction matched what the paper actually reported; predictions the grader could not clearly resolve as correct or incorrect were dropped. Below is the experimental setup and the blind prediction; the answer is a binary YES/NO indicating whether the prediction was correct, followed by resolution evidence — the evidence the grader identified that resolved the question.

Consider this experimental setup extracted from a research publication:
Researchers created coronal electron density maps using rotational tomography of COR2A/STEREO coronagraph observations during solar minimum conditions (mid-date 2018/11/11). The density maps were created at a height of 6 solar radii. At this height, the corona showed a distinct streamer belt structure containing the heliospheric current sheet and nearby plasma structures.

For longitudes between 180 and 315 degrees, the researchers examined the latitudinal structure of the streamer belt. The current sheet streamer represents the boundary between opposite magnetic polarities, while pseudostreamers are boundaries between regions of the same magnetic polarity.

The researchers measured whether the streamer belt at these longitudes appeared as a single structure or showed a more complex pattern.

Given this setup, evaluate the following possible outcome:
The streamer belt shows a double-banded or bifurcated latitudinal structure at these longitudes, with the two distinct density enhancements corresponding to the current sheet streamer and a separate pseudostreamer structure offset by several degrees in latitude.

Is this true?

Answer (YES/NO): YES